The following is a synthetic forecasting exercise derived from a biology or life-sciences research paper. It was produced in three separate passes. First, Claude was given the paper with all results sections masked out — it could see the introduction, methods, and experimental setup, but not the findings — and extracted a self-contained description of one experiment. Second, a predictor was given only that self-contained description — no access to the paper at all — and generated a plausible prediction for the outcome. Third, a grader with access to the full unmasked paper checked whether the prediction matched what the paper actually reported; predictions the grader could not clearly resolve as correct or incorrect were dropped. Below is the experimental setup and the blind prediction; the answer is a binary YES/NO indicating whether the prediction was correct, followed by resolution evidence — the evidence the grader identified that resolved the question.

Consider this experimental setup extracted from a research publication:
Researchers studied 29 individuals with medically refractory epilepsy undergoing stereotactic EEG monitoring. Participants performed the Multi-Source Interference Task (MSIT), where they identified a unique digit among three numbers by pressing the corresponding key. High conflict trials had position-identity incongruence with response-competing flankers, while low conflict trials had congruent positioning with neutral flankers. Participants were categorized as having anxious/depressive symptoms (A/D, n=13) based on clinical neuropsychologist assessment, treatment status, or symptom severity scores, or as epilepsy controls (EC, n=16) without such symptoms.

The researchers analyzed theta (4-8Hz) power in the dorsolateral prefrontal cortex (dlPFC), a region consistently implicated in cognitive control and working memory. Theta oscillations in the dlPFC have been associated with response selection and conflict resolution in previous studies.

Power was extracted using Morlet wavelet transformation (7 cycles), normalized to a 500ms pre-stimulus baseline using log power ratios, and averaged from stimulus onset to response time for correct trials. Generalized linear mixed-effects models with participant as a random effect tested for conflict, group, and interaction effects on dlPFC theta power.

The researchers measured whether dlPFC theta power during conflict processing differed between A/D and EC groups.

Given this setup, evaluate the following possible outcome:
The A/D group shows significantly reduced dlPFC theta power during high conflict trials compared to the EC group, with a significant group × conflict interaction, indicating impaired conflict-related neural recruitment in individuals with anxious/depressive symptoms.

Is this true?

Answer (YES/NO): NO